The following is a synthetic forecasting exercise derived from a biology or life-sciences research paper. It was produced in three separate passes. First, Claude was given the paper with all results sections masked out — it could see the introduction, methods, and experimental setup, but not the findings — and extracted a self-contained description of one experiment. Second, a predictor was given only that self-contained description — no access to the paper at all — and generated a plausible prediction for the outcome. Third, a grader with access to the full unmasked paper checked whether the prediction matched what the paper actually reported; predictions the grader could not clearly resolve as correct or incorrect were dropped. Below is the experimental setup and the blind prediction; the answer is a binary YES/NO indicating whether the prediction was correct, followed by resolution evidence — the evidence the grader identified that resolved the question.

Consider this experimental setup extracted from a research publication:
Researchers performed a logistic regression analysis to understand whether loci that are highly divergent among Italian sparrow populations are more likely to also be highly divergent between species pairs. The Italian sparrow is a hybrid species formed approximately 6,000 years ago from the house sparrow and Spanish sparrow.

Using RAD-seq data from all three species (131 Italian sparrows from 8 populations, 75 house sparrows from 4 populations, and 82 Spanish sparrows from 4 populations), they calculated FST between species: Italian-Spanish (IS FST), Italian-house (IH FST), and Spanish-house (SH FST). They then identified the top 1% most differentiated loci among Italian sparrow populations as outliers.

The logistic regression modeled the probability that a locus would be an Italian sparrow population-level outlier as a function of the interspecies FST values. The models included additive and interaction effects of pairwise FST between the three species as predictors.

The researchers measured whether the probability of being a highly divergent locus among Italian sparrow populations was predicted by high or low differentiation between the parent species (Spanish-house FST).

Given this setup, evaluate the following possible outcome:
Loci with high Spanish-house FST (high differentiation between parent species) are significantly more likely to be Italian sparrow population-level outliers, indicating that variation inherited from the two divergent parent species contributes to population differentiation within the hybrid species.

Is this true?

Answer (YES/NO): NO